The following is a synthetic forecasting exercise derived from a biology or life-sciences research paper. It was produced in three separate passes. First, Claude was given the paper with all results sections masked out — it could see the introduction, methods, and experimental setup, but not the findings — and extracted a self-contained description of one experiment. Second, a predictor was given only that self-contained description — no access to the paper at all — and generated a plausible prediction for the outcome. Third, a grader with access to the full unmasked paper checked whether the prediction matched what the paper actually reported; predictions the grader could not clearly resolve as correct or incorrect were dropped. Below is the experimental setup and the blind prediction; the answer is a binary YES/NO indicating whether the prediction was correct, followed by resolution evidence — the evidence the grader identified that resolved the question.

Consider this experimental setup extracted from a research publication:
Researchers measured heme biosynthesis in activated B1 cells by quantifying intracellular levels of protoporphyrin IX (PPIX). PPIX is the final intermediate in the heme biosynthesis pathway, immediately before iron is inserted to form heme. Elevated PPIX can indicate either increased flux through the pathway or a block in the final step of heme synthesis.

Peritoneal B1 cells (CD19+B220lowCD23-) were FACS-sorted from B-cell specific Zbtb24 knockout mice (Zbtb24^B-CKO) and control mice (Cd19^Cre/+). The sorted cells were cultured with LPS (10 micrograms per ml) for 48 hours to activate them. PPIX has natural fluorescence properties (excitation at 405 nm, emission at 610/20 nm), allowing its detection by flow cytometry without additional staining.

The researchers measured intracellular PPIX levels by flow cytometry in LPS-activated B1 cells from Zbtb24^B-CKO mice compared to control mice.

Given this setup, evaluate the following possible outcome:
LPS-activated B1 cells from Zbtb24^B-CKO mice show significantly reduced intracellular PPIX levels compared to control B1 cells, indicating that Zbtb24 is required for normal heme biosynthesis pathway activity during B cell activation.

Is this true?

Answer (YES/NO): YES